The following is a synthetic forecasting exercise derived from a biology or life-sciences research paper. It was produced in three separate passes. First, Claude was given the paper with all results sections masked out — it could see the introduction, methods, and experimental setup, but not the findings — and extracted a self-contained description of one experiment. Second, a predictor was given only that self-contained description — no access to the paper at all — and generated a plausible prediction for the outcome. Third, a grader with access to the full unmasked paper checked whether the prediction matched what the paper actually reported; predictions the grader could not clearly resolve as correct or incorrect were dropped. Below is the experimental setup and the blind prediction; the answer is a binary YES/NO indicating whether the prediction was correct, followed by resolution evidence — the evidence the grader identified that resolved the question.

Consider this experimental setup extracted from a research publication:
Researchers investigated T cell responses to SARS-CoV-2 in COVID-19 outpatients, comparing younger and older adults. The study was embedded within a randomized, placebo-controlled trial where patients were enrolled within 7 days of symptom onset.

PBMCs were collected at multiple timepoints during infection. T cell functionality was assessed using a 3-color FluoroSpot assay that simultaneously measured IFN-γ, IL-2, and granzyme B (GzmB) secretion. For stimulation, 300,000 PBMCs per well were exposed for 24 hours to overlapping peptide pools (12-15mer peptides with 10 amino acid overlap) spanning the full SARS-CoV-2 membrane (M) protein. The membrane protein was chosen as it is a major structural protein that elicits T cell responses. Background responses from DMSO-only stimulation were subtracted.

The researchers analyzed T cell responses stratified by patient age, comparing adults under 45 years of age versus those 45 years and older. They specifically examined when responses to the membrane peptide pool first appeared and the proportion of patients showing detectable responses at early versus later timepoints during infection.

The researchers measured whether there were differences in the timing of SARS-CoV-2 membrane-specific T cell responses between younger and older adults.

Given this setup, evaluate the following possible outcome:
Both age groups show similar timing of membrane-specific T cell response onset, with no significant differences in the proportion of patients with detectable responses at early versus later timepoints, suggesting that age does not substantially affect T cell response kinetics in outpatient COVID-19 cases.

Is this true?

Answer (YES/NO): NO